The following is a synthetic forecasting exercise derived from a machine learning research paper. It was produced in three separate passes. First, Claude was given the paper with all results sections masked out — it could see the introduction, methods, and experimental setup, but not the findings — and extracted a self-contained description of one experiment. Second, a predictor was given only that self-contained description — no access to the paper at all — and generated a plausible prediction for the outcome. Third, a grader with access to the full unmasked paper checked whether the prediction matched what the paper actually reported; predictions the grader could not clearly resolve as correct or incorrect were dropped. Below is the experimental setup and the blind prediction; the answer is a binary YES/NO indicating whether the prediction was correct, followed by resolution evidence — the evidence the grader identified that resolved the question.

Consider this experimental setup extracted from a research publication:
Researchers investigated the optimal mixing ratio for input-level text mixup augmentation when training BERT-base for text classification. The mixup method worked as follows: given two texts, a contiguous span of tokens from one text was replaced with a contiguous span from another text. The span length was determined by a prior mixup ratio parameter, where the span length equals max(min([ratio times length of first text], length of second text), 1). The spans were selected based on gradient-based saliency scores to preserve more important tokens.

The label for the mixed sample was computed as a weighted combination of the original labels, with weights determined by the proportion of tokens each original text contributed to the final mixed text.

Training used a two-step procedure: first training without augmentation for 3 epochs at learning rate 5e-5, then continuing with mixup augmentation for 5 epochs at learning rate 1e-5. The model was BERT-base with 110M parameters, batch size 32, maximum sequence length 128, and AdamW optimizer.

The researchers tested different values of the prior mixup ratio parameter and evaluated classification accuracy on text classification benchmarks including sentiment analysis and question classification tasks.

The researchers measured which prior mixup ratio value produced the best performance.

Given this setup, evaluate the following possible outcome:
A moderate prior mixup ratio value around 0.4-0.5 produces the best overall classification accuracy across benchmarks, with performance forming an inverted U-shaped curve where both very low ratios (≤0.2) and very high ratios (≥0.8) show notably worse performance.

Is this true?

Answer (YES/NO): NO